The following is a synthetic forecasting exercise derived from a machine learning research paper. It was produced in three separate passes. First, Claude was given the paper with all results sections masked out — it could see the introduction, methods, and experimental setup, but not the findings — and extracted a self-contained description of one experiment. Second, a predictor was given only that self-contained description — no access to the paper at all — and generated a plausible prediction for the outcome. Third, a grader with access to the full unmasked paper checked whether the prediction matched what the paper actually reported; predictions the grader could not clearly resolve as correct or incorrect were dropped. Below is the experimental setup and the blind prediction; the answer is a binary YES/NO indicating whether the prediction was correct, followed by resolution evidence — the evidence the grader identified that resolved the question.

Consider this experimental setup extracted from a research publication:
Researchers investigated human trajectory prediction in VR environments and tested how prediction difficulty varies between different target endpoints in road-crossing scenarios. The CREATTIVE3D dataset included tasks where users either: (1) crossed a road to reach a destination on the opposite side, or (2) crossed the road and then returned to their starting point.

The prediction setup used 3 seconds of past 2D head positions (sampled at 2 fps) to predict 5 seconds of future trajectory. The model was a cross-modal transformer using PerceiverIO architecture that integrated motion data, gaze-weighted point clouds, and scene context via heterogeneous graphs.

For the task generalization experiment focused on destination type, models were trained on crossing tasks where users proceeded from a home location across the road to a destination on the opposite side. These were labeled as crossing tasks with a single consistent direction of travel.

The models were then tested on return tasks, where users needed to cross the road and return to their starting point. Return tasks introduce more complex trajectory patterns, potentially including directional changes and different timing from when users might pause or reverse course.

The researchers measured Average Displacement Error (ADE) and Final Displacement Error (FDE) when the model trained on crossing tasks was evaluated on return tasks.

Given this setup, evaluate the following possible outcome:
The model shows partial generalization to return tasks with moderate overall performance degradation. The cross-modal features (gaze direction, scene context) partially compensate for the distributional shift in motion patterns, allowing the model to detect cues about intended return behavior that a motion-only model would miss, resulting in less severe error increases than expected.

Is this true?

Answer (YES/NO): NO